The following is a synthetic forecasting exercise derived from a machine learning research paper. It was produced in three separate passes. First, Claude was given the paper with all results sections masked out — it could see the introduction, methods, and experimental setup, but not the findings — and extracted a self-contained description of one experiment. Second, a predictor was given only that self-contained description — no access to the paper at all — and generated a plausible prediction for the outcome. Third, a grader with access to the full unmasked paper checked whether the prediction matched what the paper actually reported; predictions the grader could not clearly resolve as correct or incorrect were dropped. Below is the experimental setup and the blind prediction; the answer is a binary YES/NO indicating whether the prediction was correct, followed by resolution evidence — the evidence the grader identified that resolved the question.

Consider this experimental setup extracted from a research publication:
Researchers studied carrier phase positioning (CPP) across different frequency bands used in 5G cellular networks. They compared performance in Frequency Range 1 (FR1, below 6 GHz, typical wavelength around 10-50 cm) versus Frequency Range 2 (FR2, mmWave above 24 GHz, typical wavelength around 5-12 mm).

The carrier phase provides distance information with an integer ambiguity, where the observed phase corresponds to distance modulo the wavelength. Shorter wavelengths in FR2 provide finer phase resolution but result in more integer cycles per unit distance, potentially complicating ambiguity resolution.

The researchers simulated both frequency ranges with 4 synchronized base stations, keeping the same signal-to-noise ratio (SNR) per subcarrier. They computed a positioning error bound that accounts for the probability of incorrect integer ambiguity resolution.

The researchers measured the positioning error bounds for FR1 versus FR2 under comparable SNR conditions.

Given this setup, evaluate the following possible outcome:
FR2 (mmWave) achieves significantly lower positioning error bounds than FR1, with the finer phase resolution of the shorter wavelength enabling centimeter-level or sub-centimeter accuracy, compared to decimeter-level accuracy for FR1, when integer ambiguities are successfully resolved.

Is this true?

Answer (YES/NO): NO